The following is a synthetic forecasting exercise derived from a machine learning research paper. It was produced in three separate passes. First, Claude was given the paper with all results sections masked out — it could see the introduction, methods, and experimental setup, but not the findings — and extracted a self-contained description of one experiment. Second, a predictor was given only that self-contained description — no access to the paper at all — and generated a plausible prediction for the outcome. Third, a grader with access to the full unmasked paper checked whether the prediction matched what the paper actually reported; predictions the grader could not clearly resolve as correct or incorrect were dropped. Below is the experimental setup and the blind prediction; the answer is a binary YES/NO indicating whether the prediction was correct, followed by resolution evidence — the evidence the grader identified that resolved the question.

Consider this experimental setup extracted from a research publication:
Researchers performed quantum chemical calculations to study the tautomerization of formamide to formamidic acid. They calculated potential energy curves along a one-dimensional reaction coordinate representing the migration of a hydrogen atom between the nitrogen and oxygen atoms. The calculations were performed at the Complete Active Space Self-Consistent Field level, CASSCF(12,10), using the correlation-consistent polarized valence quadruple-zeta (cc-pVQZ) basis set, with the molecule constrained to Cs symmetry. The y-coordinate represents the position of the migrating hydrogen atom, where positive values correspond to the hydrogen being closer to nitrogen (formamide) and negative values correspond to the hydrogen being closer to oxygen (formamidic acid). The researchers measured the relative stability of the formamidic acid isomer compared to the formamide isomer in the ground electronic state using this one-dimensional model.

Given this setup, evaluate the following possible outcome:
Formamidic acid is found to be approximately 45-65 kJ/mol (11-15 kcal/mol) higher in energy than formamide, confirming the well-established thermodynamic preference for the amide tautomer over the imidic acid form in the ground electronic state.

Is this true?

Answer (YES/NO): YES